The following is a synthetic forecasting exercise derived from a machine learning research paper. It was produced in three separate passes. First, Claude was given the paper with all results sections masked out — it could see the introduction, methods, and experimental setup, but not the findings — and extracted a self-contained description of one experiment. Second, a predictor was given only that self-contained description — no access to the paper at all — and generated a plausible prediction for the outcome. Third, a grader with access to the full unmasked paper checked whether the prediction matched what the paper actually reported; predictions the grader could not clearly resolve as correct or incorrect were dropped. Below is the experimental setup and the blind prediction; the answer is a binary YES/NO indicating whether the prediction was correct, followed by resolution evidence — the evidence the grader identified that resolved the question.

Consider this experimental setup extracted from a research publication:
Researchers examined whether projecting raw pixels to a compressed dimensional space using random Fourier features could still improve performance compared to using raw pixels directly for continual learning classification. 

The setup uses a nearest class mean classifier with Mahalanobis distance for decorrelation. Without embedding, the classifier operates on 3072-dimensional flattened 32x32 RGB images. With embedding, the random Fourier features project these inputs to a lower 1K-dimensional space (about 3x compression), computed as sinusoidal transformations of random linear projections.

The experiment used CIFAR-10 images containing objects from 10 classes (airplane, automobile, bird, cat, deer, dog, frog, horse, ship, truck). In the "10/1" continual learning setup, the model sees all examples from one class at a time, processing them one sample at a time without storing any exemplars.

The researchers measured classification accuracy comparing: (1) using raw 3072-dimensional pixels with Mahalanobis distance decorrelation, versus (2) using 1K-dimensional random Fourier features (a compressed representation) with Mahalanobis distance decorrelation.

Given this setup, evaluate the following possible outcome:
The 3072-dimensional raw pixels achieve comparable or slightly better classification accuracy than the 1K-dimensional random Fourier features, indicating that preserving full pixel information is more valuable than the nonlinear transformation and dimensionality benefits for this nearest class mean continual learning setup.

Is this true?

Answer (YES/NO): NO